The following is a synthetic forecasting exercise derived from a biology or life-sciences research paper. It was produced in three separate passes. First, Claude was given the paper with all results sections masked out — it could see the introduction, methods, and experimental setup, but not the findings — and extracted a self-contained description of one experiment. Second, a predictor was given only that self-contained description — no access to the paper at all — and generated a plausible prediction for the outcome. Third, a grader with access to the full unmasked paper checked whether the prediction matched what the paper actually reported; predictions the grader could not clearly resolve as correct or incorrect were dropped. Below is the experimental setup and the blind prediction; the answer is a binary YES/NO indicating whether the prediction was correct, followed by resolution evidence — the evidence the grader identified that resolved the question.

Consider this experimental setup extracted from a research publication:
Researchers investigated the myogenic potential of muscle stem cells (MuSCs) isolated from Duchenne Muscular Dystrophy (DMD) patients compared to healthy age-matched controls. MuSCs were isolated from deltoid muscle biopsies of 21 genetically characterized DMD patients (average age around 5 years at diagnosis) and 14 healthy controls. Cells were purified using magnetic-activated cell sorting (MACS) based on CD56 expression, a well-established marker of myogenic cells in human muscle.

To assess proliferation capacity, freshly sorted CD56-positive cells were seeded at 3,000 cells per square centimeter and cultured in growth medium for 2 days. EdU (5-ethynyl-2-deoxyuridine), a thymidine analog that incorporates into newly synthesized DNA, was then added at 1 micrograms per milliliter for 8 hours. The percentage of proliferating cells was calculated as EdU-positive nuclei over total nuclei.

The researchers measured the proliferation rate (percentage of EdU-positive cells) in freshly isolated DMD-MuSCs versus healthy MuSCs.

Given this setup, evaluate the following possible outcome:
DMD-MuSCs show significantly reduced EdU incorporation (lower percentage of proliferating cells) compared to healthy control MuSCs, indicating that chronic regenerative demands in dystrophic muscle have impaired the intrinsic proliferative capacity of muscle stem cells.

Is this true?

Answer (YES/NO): NO